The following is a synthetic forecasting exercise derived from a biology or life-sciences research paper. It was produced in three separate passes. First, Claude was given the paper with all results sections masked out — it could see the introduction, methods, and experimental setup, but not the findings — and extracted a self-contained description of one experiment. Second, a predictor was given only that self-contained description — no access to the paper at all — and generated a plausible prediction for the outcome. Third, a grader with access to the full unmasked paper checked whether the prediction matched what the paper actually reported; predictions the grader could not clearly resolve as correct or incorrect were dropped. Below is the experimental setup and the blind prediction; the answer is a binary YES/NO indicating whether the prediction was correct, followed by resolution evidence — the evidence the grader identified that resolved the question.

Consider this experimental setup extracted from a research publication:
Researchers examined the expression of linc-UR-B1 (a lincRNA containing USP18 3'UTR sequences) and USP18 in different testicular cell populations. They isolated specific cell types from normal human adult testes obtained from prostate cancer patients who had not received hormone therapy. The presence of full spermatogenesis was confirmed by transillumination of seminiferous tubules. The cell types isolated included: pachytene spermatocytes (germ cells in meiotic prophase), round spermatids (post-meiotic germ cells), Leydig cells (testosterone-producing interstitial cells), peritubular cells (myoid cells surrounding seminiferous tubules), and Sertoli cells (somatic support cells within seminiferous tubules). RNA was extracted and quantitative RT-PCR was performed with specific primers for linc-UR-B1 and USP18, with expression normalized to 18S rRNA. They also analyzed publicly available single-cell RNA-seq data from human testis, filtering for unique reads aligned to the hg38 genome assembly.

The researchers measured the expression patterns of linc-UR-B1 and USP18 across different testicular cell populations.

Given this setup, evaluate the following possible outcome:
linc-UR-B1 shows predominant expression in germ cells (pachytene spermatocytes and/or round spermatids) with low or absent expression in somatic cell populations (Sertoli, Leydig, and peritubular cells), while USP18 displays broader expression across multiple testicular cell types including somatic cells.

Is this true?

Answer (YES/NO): NO